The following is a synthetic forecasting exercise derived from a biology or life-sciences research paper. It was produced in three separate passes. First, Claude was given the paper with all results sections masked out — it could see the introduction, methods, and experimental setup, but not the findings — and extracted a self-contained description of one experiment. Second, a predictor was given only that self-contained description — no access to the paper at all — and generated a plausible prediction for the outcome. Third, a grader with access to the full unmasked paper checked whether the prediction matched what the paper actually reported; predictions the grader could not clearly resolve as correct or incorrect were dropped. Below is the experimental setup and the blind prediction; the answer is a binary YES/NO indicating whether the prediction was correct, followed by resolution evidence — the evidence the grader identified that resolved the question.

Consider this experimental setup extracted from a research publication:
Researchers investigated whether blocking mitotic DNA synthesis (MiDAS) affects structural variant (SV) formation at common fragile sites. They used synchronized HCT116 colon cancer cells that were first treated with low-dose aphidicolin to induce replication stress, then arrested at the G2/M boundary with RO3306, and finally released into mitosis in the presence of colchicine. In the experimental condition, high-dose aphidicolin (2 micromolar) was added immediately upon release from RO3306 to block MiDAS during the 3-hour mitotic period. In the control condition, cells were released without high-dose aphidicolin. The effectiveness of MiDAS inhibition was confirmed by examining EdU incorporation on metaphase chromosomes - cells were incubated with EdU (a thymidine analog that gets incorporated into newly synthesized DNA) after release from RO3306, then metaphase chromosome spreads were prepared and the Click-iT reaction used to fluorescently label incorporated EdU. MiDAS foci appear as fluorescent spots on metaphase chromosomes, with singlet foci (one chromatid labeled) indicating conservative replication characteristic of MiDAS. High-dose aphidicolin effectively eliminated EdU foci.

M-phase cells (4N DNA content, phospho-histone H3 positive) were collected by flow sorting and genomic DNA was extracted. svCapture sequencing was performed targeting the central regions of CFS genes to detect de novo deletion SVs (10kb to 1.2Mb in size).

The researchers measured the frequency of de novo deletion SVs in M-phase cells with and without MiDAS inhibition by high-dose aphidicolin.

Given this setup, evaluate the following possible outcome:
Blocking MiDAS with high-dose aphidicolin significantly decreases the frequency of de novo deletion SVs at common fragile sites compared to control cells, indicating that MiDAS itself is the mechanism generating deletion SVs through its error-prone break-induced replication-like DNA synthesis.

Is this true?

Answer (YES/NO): NO